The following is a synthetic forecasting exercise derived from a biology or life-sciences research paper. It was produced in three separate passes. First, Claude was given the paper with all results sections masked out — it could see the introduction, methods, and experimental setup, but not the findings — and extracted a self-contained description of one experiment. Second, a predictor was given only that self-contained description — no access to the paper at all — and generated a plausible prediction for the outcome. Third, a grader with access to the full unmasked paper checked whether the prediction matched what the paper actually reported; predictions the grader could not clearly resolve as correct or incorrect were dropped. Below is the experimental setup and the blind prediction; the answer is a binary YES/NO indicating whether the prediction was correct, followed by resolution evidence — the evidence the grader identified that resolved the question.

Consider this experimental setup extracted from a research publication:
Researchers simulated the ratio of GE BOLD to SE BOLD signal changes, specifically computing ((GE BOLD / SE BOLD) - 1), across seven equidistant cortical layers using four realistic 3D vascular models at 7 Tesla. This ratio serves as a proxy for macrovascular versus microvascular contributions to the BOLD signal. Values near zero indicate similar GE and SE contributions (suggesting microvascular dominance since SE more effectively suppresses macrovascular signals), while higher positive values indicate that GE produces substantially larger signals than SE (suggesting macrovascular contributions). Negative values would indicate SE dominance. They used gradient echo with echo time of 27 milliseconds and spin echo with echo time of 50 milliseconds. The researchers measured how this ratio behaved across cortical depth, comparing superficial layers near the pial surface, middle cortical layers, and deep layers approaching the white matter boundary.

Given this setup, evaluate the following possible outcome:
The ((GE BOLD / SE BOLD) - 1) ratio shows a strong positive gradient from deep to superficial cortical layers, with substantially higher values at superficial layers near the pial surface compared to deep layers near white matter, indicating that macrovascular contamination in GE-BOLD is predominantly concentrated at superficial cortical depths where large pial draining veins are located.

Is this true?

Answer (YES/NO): NO